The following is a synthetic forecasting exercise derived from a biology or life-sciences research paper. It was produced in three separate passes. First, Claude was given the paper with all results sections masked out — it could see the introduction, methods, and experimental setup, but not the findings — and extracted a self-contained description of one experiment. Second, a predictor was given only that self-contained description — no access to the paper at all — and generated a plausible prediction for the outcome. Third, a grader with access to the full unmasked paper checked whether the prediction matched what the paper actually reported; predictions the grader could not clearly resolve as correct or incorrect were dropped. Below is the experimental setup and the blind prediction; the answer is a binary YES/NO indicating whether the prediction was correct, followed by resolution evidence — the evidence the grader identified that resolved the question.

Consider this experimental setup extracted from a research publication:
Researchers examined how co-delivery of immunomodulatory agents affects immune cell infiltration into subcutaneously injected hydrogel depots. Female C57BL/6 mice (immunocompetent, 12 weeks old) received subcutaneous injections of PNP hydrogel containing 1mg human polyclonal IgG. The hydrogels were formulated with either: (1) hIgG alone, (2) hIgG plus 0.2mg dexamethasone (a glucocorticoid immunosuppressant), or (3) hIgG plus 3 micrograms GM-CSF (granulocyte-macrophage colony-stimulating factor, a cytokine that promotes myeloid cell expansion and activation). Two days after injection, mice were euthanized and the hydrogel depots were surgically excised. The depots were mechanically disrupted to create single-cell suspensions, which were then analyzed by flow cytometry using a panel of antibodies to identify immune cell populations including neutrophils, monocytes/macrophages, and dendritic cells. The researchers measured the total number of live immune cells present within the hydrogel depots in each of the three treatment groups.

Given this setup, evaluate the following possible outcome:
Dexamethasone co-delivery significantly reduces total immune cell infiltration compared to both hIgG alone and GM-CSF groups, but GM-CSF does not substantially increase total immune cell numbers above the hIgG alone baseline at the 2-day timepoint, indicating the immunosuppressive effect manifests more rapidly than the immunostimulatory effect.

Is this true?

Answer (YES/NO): NO